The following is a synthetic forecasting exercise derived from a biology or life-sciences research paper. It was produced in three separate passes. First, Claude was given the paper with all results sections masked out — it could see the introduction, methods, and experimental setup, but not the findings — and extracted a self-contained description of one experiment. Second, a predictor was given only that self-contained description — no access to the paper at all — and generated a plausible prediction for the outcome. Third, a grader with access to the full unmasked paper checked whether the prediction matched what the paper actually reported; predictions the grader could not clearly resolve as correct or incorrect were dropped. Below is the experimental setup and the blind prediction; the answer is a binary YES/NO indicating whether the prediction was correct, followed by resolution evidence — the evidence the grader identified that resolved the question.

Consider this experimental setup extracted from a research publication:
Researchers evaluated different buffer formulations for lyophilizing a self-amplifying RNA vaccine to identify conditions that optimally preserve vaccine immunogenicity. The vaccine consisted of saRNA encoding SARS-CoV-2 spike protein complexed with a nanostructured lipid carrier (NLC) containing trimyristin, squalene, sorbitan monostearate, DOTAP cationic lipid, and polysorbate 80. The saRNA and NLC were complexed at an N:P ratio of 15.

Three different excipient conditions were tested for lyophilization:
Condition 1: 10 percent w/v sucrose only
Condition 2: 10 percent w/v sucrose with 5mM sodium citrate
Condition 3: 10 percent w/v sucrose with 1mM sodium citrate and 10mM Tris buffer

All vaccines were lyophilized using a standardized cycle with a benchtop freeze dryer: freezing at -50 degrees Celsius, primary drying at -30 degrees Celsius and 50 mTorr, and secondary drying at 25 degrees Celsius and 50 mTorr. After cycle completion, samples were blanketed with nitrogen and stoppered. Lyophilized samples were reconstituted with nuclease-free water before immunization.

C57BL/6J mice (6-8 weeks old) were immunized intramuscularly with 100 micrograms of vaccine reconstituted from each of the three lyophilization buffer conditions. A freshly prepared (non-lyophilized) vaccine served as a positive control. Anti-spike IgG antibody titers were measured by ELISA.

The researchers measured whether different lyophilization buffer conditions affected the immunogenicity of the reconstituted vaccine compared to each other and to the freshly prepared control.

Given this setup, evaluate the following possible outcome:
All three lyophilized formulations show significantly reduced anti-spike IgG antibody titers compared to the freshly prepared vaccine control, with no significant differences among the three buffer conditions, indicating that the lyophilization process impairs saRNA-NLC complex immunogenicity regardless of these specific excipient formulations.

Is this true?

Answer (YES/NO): NO